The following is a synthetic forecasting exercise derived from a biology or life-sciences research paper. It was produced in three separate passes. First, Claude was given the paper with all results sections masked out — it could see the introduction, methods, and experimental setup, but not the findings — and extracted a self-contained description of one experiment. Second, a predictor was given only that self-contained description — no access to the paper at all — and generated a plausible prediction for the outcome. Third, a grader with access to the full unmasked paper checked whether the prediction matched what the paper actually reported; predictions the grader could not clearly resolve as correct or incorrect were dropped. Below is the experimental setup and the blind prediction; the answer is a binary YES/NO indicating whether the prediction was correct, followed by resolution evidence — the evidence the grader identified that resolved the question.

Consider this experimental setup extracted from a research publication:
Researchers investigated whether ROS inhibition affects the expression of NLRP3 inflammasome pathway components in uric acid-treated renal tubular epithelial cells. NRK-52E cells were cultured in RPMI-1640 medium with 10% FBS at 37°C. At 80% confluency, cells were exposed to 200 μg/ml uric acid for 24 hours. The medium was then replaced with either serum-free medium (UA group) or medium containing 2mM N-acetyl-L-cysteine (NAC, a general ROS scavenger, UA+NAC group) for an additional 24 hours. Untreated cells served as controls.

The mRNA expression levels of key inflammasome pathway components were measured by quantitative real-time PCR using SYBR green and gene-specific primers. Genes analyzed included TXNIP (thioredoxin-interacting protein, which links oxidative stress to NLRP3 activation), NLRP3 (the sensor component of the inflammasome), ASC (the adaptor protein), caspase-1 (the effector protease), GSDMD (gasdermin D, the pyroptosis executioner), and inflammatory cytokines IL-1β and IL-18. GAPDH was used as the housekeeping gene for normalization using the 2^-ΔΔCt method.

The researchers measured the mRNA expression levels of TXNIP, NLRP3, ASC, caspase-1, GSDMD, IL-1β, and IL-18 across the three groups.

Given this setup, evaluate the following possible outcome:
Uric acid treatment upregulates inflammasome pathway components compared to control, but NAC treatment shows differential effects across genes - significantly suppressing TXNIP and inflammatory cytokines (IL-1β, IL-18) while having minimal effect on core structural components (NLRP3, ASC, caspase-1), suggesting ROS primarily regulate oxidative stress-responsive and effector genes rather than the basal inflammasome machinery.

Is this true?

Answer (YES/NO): NO